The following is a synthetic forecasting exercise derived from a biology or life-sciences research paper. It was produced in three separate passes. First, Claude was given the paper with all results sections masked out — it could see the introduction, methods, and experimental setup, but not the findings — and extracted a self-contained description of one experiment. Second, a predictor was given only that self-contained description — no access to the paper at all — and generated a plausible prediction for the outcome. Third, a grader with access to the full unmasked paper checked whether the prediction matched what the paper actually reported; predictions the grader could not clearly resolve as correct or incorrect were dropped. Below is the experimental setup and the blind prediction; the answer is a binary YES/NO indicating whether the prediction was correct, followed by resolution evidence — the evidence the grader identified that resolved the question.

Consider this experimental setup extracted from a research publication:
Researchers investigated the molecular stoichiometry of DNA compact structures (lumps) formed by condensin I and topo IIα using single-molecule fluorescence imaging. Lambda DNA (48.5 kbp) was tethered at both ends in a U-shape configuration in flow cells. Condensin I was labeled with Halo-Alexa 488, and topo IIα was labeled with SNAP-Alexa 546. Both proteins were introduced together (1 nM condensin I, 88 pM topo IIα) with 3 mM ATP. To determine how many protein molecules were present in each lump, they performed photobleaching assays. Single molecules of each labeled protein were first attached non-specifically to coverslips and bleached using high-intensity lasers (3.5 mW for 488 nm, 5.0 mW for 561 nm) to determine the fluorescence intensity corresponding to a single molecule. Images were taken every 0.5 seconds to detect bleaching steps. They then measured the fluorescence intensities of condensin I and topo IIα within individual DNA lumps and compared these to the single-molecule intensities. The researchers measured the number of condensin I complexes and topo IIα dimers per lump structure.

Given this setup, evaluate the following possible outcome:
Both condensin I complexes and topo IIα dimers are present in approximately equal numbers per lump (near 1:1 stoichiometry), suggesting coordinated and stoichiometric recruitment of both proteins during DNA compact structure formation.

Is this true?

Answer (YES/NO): YES